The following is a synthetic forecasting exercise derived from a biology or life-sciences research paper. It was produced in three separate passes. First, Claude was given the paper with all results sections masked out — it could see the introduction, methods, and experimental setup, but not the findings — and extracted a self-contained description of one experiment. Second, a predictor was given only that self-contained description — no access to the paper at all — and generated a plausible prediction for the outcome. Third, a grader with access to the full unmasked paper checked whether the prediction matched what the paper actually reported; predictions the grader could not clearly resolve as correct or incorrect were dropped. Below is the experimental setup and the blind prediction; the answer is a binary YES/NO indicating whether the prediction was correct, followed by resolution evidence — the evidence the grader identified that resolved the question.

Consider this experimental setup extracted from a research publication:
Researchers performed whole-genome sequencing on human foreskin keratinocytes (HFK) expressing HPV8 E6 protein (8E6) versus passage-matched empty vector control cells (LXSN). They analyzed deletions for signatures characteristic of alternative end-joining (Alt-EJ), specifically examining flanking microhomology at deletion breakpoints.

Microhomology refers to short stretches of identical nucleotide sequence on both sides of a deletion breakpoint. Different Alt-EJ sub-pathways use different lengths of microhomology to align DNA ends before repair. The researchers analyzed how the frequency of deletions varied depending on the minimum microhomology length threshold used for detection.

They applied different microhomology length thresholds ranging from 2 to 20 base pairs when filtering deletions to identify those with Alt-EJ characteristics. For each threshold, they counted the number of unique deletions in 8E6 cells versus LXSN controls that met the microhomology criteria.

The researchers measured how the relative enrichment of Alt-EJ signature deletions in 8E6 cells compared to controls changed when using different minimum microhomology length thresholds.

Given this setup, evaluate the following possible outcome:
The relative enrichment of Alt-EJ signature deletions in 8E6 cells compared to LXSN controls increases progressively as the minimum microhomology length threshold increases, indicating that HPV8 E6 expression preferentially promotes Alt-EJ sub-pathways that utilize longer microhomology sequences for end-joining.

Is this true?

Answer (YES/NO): NO